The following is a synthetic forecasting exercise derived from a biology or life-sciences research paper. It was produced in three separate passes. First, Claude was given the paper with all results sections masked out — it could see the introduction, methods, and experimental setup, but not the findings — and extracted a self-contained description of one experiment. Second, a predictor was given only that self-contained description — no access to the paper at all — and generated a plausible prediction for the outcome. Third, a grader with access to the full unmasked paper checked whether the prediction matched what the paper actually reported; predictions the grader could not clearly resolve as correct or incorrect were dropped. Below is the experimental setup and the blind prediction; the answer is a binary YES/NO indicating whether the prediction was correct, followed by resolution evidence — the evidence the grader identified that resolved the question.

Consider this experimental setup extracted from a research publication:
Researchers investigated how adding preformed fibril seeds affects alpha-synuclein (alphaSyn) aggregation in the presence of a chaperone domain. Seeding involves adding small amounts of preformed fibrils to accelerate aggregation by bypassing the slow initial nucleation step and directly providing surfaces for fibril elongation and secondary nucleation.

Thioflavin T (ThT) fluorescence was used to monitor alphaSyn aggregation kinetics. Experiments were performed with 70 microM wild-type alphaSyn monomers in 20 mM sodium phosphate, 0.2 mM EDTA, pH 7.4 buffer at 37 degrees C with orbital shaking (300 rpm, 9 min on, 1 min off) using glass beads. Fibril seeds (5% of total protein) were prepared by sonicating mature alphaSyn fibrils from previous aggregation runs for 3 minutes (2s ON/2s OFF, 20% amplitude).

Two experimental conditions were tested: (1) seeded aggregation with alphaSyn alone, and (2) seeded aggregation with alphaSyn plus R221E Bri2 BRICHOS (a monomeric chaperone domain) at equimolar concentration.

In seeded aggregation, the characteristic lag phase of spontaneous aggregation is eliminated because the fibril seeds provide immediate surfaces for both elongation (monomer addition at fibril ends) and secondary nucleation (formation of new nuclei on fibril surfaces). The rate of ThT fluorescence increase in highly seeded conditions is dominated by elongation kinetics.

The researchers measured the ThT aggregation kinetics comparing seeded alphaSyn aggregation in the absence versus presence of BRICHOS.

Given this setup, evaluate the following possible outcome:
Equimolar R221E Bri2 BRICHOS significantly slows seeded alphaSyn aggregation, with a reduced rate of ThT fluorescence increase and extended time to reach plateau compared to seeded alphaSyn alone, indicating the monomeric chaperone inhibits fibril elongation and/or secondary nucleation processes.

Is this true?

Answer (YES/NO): YES